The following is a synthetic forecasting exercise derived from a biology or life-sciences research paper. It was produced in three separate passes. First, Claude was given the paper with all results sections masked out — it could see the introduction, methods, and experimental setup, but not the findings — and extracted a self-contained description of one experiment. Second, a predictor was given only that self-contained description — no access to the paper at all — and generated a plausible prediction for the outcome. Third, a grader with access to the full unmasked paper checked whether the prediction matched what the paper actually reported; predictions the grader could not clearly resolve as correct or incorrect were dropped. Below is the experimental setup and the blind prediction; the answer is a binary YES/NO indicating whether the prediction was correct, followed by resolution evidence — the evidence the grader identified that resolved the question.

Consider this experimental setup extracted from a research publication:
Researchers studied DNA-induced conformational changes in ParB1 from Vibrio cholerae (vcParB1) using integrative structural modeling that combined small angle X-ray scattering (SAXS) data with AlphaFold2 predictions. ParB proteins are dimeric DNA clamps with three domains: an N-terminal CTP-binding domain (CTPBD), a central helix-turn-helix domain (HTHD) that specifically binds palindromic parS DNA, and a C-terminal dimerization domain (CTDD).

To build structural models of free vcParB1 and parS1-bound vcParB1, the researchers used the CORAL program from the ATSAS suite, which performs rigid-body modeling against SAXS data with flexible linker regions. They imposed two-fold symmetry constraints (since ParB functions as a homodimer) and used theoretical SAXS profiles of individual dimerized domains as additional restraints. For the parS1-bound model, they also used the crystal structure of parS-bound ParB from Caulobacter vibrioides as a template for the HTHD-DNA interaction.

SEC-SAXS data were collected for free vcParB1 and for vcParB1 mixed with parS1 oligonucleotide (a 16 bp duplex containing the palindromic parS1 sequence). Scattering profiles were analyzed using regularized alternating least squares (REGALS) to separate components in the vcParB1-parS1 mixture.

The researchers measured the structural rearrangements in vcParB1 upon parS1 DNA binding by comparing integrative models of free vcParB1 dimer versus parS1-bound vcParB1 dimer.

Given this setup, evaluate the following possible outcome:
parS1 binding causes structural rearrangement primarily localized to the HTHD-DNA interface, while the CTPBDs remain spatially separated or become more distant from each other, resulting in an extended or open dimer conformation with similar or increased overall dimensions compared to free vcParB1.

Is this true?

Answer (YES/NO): NO